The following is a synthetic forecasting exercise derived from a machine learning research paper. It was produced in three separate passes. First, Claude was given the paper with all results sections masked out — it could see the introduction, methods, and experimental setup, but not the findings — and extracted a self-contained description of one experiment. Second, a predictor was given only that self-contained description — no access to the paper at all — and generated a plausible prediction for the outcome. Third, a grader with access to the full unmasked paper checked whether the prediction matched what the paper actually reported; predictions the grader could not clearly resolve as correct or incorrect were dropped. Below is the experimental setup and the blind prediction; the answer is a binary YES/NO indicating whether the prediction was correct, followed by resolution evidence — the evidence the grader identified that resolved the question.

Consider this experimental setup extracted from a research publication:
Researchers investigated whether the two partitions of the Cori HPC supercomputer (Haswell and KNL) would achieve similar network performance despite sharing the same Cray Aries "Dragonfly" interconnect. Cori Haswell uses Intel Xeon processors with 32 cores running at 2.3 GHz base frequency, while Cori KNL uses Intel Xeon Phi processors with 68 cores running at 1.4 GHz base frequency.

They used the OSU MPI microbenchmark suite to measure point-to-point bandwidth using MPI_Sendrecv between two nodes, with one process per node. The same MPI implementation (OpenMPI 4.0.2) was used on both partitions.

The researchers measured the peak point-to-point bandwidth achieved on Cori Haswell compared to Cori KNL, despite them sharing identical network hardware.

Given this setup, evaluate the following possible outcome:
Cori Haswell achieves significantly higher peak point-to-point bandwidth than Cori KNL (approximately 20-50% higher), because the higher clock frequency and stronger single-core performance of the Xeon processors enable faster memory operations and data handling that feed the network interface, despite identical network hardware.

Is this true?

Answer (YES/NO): NO